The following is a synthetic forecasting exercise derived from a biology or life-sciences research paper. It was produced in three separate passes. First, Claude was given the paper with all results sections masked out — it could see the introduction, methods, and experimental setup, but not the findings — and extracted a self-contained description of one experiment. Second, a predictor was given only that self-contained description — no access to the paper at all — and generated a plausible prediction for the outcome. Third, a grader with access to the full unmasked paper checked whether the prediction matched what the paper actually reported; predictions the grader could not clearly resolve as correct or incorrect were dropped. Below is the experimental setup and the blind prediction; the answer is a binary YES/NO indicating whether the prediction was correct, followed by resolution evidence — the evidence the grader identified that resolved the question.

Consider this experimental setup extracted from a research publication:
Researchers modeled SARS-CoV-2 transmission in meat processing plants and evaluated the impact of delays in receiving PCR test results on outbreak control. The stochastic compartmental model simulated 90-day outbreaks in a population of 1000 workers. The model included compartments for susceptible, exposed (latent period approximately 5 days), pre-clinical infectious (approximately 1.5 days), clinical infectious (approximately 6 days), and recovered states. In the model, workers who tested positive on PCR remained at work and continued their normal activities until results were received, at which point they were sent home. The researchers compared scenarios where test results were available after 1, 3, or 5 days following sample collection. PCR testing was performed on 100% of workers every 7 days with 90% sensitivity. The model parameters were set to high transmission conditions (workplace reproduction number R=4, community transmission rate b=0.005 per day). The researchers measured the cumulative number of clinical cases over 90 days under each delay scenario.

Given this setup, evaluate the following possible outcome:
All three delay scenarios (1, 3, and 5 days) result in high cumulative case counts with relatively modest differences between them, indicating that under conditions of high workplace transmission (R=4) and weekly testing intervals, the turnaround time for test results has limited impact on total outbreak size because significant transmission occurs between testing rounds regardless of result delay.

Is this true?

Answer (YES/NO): YES